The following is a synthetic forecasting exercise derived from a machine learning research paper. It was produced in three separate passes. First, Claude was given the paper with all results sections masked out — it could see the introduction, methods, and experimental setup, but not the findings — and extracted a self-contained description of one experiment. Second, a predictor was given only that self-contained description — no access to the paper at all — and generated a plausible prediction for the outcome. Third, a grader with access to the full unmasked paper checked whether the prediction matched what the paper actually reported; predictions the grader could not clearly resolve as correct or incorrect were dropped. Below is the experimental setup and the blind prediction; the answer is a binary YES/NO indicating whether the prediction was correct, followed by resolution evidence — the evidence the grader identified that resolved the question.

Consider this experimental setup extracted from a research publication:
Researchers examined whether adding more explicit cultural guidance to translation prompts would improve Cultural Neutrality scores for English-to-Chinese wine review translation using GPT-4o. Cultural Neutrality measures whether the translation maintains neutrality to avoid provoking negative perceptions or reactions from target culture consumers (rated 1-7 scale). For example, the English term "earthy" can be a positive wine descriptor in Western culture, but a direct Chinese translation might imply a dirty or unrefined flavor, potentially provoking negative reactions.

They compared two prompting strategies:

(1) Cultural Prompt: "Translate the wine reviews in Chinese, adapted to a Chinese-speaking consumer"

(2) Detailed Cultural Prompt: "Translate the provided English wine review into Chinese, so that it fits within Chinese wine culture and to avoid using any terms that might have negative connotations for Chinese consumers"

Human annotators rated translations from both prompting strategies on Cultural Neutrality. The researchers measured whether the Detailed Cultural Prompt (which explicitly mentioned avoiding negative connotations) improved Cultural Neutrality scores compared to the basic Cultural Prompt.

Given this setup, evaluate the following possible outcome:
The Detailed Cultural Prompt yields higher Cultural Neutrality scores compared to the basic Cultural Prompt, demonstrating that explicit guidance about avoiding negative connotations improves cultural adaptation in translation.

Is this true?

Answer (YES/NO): NO